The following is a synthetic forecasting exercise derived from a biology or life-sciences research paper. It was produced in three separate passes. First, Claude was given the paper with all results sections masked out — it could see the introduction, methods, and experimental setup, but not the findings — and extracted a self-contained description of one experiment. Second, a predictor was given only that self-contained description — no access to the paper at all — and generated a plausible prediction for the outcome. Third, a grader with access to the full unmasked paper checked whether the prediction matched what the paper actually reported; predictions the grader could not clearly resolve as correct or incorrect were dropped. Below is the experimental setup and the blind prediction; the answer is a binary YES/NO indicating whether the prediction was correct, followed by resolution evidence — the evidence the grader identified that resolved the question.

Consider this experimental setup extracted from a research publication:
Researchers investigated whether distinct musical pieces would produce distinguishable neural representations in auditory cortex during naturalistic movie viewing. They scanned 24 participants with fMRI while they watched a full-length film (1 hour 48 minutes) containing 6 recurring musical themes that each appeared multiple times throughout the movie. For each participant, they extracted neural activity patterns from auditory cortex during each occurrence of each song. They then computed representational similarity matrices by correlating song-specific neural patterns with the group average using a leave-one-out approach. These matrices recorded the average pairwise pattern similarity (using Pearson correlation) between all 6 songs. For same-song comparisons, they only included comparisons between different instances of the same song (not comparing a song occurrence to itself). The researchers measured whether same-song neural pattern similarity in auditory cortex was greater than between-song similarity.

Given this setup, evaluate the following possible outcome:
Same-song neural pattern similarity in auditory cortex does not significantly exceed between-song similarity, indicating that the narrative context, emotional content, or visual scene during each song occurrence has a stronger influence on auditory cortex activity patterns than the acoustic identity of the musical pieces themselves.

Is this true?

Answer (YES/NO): NO